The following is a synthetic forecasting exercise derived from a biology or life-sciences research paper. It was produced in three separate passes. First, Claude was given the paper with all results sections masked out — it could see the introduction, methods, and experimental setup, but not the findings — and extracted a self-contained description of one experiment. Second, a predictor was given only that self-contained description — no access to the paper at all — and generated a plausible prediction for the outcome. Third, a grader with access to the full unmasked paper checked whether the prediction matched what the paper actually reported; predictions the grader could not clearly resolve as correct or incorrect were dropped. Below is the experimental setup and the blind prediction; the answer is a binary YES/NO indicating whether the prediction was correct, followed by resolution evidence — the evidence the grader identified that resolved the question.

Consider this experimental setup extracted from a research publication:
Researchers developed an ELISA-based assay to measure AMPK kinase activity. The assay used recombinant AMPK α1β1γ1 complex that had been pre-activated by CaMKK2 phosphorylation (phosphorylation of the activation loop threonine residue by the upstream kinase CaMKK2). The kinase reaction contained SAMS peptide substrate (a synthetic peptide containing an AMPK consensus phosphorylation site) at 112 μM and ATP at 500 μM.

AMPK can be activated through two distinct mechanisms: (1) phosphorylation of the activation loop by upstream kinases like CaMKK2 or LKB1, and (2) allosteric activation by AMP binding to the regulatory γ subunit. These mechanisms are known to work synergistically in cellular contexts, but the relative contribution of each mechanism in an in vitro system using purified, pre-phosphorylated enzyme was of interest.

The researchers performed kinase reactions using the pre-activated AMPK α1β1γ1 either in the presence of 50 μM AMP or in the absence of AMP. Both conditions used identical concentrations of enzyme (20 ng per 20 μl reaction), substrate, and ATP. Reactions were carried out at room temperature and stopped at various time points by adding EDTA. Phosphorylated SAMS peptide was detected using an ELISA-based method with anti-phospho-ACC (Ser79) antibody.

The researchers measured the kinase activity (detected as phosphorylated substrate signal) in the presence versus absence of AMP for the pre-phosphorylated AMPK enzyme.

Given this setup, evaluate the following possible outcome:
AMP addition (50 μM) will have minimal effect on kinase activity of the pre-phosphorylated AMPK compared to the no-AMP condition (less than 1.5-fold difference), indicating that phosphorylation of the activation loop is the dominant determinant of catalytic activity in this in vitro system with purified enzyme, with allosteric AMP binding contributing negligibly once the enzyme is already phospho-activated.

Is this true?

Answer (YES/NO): NO